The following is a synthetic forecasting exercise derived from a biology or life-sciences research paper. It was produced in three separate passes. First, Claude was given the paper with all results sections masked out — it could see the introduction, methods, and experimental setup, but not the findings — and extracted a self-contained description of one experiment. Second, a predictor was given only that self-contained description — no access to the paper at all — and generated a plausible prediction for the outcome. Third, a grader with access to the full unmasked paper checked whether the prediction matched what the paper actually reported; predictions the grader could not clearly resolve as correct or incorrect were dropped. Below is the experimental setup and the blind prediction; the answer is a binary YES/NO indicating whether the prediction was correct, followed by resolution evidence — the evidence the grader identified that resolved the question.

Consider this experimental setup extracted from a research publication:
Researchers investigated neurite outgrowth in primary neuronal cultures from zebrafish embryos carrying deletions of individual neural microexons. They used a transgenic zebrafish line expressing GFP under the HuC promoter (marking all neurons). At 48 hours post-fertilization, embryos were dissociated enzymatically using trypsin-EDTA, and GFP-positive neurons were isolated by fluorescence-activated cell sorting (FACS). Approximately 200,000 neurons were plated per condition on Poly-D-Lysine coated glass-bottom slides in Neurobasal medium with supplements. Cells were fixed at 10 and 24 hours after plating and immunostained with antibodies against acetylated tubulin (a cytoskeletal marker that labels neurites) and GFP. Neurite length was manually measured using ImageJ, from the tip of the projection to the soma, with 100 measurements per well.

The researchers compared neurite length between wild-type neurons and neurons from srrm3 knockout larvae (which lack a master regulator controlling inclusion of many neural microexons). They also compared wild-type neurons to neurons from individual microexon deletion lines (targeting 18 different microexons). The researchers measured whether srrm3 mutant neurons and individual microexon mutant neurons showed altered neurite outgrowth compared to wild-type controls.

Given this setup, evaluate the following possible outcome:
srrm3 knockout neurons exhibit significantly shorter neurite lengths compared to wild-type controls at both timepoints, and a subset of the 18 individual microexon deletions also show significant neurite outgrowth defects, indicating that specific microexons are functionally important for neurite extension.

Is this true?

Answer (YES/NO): NO